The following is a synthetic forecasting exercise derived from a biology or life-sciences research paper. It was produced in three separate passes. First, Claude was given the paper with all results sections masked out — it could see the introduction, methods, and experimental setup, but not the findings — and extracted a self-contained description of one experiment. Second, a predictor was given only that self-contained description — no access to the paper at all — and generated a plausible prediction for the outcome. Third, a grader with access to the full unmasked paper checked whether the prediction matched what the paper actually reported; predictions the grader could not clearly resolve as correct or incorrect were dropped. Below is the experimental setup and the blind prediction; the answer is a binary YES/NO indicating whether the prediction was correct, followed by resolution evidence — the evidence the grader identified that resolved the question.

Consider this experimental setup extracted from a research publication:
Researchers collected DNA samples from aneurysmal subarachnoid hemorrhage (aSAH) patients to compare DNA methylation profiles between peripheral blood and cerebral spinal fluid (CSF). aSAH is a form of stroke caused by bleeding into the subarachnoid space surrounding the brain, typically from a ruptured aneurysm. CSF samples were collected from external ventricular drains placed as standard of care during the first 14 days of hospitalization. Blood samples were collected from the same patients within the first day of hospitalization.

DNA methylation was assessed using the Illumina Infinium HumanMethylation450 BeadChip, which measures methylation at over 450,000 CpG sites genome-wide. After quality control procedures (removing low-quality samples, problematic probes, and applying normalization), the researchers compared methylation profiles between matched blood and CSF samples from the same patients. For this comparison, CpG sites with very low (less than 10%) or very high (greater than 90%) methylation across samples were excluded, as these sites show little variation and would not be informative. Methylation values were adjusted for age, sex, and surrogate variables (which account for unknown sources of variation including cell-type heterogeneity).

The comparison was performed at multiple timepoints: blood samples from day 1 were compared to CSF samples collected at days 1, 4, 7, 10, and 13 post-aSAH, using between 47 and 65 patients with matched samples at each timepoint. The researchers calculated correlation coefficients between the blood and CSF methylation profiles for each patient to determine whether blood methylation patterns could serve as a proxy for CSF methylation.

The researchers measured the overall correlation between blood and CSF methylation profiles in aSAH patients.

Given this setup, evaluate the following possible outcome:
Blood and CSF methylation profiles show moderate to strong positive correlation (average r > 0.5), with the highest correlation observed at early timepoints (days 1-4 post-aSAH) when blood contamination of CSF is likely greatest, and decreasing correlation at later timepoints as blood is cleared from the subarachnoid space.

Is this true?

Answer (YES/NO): NO